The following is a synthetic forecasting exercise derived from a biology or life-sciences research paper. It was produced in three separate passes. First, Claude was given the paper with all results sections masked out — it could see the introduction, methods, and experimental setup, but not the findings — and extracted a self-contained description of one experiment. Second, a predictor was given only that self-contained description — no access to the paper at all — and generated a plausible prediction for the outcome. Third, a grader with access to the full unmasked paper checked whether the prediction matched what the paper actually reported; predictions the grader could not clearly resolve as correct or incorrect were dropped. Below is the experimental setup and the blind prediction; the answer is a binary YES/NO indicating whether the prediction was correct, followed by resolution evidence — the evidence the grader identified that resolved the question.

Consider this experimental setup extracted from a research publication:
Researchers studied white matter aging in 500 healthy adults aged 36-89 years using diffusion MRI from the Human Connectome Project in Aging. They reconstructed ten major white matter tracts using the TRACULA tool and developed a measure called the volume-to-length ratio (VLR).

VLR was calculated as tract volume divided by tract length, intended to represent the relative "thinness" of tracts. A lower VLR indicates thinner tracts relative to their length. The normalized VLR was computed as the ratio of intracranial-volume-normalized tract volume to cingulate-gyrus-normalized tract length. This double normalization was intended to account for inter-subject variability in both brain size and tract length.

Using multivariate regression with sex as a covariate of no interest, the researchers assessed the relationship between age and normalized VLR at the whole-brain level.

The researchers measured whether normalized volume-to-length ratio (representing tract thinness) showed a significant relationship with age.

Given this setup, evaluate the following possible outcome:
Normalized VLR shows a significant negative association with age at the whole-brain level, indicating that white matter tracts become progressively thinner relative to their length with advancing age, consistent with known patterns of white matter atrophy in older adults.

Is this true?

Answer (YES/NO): YES